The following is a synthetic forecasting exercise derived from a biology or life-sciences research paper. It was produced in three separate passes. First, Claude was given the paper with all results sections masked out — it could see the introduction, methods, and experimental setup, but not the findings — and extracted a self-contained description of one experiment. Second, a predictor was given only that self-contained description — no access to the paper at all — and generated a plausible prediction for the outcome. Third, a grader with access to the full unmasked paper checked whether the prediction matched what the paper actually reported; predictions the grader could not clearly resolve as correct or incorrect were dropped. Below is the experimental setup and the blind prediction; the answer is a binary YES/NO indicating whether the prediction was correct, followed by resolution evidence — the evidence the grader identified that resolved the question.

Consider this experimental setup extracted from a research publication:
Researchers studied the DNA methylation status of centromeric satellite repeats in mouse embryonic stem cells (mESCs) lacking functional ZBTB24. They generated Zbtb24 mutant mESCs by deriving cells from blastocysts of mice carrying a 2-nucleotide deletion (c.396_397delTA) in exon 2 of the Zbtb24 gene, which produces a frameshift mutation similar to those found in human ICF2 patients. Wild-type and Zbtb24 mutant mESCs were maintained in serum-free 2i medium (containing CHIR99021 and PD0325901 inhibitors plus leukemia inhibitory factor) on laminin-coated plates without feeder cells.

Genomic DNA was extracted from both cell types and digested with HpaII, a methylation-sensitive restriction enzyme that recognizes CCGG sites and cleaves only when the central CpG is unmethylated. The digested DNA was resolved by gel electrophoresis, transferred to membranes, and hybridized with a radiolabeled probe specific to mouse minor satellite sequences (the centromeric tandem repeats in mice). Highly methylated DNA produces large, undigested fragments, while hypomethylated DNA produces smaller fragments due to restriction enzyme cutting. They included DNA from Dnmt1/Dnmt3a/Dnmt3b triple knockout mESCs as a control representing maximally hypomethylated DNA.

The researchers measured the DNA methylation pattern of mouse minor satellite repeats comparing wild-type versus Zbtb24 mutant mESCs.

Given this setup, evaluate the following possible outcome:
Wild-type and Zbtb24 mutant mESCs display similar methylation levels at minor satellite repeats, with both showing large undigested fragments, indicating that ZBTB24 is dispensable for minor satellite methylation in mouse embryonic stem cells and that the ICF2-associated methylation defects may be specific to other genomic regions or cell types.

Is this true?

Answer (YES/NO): NO